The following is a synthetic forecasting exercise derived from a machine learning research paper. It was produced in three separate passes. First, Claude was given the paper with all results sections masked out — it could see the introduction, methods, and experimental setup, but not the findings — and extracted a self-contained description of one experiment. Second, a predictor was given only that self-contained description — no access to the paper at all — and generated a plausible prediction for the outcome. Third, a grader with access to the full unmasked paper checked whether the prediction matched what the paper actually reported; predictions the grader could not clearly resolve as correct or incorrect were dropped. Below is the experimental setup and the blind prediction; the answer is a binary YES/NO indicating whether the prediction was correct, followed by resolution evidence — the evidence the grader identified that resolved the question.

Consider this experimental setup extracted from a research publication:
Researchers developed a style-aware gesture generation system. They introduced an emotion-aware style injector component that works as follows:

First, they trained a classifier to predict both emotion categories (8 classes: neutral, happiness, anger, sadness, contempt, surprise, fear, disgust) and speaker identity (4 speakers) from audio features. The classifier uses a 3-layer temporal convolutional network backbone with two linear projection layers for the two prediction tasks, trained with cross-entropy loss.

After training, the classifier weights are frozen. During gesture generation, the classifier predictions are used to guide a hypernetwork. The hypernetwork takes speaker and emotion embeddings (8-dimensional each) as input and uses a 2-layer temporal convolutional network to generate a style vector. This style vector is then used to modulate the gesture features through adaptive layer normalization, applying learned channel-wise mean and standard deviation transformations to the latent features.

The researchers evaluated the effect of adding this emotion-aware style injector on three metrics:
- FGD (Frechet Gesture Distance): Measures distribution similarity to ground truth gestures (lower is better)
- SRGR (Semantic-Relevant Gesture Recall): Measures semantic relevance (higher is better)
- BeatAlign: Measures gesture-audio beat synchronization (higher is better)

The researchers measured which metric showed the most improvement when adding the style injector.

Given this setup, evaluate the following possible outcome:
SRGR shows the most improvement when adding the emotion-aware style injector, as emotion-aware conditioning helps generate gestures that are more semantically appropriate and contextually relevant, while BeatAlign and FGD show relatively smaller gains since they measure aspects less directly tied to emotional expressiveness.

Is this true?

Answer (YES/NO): NO